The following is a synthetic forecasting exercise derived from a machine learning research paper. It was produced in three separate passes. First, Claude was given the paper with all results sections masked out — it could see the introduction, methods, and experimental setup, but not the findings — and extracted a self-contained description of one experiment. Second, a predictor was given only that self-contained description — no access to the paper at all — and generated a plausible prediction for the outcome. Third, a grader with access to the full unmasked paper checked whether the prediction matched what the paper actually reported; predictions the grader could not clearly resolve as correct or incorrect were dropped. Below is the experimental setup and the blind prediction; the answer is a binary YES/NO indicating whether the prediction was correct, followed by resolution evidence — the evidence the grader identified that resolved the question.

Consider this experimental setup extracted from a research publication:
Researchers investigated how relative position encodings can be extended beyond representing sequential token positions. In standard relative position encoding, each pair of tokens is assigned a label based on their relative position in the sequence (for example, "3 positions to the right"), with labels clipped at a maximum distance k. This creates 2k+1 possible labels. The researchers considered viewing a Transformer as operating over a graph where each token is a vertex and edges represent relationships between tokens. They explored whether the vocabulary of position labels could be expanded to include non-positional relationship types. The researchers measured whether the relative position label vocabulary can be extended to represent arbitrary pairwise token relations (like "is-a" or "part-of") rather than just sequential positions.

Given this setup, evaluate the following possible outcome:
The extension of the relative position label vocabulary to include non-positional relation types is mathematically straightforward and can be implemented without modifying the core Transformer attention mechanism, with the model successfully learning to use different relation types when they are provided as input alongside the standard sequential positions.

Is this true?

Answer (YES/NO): YES